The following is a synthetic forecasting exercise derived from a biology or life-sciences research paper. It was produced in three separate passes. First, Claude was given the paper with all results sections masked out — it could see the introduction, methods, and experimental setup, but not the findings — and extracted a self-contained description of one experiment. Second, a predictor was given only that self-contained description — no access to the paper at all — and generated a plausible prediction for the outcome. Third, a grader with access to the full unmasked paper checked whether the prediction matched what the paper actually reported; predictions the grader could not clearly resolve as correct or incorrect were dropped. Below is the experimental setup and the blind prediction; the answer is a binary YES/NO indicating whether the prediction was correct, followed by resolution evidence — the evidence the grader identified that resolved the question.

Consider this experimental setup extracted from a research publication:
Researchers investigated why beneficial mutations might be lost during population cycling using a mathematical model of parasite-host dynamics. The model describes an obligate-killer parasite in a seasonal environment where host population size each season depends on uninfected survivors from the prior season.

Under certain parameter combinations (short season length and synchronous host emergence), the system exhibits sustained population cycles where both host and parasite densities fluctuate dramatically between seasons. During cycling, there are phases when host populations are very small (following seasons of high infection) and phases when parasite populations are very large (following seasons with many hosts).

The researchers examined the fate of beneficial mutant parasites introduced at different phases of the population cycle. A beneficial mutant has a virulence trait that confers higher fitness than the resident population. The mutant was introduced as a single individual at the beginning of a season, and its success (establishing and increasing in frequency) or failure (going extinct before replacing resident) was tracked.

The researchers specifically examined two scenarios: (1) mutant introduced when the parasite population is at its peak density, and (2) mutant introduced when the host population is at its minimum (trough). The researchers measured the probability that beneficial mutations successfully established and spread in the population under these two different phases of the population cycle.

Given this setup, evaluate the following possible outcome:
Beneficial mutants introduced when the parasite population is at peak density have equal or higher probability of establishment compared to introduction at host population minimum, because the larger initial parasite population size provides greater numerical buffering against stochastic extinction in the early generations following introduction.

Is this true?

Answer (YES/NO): NO